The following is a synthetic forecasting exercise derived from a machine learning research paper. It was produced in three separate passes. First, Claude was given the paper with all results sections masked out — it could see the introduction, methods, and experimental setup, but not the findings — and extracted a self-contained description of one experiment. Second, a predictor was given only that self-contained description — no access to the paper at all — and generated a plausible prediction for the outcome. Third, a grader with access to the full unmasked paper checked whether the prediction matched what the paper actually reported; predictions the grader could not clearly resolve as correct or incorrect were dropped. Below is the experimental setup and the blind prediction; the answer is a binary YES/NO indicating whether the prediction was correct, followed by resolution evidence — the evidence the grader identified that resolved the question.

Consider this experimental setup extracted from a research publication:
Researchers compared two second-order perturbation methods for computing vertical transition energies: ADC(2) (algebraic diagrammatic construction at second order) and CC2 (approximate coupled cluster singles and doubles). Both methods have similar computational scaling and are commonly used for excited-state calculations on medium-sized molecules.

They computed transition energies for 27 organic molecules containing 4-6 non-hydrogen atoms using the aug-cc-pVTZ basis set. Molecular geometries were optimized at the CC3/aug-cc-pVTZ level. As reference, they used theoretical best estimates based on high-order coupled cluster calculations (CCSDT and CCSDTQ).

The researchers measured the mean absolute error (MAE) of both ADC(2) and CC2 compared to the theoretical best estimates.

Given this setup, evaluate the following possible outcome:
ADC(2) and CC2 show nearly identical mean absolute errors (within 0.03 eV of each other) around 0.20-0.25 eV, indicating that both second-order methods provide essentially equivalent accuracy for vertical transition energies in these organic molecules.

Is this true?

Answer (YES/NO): NO